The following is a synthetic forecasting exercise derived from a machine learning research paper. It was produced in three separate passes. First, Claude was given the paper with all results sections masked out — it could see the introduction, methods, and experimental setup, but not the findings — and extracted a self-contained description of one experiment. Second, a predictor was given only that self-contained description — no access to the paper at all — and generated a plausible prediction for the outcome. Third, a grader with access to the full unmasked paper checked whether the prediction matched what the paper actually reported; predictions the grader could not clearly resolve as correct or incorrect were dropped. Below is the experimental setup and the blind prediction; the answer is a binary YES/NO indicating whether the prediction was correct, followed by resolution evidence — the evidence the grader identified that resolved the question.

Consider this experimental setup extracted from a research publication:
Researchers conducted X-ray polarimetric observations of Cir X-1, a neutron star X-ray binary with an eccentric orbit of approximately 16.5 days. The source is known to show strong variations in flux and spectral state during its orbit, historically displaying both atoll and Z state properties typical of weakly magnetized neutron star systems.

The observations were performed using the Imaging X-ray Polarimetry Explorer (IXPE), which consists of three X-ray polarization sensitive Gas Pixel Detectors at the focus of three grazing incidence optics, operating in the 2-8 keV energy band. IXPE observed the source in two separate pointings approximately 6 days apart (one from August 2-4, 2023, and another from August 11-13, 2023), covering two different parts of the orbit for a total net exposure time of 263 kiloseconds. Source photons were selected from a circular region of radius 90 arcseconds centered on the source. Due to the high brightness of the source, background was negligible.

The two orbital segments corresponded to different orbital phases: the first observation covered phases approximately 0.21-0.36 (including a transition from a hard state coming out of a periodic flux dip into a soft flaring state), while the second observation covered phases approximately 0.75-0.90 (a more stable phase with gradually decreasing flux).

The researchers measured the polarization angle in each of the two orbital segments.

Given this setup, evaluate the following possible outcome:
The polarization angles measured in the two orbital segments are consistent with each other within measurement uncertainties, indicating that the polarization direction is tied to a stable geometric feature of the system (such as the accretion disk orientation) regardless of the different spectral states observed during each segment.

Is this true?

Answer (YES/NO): NO